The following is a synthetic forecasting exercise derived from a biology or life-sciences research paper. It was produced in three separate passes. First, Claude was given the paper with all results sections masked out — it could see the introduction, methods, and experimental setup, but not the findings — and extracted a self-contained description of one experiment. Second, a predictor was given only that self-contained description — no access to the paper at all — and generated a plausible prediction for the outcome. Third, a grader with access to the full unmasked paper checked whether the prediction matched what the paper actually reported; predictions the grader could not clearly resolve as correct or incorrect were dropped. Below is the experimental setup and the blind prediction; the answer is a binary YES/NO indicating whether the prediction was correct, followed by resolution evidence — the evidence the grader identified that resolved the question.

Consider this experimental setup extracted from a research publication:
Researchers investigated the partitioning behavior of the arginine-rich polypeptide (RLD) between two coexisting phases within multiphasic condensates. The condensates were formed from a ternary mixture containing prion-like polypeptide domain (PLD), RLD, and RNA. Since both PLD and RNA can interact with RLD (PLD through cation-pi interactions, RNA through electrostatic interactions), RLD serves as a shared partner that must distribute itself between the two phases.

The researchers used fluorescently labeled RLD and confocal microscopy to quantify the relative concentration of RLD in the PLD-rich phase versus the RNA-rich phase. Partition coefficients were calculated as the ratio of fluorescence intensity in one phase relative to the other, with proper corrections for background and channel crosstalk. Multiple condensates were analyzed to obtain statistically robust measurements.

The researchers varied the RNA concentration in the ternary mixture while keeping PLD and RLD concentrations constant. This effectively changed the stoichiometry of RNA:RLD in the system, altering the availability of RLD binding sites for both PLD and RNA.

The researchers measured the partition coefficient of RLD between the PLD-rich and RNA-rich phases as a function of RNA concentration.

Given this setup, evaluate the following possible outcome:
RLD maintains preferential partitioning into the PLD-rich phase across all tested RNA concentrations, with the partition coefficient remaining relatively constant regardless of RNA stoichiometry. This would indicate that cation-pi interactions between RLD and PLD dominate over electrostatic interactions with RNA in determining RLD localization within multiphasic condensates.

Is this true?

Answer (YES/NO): NO